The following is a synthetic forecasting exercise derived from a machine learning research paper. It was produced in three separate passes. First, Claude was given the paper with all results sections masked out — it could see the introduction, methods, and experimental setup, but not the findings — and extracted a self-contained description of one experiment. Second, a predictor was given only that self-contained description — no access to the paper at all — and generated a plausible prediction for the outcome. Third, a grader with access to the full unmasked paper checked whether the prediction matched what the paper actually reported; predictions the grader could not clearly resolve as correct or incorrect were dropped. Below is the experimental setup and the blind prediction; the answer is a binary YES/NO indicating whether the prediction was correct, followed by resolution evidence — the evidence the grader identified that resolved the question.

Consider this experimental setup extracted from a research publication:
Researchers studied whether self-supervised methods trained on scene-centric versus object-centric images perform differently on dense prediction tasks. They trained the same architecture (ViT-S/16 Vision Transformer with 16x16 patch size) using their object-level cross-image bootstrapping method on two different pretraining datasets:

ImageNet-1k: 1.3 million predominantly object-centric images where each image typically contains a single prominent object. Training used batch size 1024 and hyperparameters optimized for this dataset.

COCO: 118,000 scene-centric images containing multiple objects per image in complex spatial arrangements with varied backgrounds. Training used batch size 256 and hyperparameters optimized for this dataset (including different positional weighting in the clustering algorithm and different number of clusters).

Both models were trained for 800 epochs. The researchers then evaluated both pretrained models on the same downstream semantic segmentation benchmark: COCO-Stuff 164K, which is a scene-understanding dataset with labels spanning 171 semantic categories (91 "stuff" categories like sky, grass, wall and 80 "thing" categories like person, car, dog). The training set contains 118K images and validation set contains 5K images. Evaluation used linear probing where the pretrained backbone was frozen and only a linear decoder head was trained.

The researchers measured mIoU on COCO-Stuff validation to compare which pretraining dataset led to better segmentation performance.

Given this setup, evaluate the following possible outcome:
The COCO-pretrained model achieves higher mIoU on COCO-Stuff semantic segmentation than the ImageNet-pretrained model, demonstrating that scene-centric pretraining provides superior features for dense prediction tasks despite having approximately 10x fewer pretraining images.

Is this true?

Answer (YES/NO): NO